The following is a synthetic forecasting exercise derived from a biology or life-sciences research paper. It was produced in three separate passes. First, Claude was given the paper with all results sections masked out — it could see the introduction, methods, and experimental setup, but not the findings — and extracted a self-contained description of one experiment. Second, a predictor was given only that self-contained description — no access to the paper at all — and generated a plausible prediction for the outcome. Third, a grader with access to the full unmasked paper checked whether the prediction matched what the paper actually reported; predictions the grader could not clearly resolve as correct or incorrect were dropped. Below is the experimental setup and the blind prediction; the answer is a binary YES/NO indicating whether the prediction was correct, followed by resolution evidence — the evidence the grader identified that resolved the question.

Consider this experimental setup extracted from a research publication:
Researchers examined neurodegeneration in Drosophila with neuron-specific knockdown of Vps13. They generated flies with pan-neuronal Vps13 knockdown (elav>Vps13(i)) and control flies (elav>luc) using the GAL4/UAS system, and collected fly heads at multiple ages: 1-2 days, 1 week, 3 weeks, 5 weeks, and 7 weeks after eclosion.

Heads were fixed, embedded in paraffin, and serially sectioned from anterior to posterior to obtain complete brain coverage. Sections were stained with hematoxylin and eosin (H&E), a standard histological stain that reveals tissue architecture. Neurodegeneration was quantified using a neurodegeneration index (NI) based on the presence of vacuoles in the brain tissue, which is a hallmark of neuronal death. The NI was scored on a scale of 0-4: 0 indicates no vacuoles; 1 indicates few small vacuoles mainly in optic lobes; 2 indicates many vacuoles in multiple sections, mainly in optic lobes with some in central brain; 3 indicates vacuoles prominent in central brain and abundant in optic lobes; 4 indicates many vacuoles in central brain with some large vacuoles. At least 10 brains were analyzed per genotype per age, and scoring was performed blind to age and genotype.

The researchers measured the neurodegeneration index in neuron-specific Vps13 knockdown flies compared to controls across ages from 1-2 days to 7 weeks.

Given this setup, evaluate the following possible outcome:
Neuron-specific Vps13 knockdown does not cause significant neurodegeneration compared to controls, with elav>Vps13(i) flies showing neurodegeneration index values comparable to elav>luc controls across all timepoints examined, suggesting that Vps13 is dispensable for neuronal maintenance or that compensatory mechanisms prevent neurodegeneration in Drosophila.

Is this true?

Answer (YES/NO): NO